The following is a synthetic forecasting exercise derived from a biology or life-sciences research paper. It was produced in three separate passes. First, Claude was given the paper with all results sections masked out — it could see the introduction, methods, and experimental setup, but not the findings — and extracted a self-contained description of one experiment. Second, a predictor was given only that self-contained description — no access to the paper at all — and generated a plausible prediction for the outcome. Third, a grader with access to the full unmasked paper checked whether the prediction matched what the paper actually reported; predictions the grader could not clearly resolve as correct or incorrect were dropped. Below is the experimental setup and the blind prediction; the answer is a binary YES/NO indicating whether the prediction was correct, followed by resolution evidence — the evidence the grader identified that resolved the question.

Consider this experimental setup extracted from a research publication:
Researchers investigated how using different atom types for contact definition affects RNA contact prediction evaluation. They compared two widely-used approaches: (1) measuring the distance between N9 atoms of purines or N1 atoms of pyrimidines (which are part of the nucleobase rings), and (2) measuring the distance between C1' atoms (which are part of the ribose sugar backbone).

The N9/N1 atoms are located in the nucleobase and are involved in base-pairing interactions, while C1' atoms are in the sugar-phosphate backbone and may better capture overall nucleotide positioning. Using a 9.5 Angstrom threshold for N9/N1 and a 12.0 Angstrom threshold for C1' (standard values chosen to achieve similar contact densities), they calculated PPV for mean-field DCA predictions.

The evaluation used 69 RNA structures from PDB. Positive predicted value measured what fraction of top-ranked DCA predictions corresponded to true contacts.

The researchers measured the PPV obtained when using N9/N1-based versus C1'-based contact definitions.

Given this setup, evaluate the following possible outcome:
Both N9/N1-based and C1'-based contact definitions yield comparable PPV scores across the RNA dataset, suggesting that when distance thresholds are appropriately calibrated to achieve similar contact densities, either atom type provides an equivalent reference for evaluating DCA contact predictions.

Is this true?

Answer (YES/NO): YES